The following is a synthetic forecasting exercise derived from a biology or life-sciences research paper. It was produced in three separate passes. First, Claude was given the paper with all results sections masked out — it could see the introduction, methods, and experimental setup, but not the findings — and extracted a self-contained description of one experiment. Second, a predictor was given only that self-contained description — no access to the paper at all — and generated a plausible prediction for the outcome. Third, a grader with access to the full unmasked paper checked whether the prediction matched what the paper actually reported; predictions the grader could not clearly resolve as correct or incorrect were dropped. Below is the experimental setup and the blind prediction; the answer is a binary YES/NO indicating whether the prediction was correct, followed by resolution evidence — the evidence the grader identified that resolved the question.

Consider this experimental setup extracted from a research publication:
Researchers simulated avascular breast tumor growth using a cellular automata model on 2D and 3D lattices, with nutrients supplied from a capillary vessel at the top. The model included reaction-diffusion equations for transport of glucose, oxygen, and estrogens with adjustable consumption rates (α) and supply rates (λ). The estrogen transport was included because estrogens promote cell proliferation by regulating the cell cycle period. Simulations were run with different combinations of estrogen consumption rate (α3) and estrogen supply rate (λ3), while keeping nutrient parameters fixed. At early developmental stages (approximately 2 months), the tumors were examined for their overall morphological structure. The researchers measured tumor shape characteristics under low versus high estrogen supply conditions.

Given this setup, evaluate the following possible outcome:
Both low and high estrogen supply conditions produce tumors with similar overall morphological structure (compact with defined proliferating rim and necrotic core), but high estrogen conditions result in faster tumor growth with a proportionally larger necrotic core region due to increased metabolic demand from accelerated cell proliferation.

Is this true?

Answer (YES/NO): NO